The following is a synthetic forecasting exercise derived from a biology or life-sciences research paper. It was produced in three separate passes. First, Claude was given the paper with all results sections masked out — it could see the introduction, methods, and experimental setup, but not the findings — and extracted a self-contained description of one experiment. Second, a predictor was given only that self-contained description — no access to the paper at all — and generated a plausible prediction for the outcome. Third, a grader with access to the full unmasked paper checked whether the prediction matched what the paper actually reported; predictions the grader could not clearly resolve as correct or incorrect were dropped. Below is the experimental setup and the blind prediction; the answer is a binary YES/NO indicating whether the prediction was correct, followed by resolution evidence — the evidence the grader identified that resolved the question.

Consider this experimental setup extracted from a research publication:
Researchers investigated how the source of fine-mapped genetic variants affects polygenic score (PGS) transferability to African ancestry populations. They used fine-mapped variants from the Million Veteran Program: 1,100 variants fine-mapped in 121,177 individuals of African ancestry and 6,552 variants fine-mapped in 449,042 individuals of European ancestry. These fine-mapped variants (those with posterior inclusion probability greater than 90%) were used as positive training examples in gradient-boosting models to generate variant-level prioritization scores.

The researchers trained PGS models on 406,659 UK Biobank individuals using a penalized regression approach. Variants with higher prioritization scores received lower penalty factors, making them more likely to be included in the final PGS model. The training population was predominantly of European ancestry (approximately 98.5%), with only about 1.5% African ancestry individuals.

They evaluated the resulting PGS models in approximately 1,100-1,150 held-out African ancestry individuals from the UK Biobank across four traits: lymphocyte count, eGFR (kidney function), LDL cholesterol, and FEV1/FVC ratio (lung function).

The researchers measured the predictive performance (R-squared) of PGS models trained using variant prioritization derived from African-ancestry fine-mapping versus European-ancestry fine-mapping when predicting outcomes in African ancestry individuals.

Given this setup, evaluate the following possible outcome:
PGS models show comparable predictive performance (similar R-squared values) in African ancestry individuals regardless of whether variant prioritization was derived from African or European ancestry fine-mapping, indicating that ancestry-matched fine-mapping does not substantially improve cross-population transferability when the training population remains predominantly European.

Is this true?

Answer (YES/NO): NO